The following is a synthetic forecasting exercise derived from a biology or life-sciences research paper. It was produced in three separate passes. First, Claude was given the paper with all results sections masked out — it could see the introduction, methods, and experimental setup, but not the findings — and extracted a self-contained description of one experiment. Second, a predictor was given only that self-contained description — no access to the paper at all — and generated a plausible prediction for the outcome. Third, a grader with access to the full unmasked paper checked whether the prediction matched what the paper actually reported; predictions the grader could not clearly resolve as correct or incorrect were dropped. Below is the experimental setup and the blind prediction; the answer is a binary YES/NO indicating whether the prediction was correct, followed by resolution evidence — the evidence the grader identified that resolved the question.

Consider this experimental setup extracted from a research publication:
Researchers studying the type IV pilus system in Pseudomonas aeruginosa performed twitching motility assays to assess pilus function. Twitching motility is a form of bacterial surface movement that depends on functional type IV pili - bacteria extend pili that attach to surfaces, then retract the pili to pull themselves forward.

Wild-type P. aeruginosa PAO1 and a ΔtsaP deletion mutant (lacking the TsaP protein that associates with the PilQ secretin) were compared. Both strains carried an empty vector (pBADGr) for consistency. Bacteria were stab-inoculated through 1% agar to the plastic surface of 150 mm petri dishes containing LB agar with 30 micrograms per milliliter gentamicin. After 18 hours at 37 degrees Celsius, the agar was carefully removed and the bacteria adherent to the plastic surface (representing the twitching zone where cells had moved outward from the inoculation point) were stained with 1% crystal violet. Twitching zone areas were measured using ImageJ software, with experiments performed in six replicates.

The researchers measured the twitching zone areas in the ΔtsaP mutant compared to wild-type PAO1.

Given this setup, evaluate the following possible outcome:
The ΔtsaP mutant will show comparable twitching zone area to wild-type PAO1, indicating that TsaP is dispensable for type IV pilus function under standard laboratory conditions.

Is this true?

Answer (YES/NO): NO